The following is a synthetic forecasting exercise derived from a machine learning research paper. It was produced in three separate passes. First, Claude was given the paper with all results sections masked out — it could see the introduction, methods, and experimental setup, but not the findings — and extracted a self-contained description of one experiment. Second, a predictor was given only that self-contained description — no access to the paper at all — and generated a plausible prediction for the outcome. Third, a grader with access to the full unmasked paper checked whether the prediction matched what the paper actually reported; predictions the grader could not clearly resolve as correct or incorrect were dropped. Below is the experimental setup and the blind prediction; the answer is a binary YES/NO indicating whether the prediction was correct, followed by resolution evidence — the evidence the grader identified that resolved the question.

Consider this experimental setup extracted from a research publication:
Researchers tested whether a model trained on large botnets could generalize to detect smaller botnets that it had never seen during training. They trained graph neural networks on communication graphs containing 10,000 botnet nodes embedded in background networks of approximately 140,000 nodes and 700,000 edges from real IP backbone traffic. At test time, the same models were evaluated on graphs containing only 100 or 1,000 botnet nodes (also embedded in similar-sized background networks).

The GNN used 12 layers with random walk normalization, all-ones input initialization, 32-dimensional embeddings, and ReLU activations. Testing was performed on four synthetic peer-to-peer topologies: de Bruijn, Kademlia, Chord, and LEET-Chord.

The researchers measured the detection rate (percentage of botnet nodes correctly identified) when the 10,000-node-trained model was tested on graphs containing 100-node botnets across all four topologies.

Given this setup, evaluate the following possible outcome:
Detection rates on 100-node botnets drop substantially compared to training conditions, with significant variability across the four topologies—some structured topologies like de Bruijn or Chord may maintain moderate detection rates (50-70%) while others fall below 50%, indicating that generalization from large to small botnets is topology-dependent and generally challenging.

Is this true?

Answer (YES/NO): NO